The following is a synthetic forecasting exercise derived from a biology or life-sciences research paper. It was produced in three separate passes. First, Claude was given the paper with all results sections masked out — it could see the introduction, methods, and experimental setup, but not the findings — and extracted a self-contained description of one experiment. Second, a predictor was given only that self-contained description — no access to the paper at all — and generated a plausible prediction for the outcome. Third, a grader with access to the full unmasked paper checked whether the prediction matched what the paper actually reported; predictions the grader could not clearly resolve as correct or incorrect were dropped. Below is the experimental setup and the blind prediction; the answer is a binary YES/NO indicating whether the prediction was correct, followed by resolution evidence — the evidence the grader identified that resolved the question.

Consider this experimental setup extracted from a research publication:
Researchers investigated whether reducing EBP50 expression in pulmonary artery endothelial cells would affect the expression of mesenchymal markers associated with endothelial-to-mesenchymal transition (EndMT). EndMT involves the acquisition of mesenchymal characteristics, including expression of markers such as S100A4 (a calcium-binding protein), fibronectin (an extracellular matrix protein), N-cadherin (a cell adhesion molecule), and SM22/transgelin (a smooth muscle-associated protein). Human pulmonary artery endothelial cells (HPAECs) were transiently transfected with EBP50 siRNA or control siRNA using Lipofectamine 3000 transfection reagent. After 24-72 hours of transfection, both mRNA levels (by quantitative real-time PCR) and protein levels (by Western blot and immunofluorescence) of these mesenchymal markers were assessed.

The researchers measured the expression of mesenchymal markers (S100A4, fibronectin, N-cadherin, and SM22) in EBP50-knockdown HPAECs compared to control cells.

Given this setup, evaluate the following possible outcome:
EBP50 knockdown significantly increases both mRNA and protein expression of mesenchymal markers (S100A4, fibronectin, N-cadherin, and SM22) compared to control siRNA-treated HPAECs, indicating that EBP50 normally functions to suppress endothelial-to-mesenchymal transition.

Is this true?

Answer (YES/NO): NO